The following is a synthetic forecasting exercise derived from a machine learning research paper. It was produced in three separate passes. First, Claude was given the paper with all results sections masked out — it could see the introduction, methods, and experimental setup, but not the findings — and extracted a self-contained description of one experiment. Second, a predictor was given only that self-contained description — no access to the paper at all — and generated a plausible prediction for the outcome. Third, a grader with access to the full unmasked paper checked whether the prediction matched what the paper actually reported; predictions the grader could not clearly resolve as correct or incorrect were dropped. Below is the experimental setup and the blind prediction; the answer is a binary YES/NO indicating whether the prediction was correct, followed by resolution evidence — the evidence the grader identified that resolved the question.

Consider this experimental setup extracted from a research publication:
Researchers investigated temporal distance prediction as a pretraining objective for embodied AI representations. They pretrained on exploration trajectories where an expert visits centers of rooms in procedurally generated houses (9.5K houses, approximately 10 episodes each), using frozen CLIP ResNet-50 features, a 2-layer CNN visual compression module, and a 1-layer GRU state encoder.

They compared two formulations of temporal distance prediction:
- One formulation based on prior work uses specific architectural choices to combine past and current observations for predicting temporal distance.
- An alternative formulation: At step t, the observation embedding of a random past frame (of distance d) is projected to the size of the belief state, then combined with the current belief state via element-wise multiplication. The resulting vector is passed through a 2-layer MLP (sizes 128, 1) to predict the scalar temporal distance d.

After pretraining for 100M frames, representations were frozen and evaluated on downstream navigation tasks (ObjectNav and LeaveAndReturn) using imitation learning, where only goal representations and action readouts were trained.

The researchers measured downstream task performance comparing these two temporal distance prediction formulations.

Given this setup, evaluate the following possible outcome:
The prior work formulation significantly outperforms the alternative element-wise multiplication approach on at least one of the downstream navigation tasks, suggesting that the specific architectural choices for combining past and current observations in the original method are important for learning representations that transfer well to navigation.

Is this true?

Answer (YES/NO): NO